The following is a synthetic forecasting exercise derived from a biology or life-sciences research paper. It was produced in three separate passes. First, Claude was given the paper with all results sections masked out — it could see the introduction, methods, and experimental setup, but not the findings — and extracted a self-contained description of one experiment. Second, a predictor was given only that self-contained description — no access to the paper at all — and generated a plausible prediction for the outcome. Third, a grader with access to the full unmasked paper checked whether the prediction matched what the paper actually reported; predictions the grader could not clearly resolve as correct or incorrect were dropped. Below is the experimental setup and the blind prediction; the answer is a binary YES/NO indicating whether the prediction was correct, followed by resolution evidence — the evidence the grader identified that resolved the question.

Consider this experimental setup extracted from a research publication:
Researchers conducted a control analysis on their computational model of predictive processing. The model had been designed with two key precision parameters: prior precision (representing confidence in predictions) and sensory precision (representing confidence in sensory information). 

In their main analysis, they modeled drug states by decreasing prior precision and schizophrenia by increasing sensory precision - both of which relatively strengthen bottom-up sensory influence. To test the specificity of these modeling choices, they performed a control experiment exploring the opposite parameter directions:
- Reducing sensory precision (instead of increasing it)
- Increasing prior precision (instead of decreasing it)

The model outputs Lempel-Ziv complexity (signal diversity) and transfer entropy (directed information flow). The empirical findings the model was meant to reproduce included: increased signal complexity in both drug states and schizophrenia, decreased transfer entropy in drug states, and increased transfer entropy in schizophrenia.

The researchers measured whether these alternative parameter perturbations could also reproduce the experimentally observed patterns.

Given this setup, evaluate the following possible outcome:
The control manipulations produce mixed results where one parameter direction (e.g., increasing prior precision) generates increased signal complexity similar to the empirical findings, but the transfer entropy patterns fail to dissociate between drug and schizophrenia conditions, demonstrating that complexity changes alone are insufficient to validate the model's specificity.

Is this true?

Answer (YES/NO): NO